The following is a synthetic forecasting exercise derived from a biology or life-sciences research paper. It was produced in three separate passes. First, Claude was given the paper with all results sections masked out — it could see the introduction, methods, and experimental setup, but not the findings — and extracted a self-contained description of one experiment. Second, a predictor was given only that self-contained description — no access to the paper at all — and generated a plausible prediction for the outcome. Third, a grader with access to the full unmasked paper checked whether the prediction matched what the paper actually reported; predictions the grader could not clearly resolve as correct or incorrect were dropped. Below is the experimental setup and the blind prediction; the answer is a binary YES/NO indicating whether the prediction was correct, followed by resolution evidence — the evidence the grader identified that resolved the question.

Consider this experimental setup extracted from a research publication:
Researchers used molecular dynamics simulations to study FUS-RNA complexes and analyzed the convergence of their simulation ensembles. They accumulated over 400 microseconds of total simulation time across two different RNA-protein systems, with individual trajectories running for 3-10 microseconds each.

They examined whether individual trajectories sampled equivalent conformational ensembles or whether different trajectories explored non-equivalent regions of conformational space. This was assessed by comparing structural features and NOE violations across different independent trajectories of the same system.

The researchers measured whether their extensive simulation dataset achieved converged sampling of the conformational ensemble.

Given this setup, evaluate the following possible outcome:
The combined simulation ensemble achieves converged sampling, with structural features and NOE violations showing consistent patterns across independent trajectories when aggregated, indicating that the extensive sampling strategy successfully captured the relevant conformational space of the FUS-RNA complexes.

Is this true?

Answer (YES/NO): NO